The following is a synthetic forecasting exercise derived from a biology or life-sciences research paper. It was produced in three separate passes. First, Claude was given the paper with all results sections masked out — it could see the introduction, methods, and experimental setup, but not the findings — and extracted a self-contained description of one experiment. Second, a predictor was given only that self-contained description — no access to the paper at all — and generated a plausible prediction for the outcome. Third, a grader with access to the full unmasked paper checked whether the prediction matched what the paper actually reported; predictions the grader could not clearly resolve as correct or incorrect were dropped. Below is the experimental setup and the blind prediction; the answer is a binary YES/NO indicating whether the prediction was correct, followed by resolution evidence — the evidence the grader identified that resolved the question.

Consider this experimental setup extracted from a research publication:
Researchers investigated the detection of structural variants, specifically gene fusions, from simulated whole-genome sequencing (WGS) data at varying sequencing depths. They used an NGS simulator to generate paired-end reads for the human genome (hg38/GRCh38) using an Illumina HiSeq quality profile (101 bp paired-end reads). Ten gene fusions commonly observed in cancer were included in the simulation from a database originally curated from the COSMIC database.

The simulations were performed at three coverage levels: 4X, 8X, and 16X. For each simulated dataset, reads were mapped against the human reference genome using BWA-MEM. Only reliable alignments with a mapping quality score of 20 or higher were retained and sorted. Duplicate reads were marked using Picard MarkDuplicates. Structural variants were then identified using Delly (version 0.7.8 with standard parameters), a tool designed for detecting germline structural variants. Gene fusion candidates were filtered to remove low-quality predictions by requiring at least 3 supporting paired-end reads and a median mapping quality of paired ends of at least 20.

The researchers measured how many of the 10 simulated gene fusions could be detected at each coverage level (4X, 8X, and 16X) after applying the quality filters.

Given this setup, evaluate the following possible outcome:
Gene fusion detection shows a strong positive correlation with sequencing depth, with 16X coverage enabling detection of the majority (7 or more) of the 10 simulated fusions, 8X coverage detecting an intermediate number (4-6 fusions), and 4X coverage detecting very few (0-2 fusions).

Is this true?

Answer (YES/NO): NO